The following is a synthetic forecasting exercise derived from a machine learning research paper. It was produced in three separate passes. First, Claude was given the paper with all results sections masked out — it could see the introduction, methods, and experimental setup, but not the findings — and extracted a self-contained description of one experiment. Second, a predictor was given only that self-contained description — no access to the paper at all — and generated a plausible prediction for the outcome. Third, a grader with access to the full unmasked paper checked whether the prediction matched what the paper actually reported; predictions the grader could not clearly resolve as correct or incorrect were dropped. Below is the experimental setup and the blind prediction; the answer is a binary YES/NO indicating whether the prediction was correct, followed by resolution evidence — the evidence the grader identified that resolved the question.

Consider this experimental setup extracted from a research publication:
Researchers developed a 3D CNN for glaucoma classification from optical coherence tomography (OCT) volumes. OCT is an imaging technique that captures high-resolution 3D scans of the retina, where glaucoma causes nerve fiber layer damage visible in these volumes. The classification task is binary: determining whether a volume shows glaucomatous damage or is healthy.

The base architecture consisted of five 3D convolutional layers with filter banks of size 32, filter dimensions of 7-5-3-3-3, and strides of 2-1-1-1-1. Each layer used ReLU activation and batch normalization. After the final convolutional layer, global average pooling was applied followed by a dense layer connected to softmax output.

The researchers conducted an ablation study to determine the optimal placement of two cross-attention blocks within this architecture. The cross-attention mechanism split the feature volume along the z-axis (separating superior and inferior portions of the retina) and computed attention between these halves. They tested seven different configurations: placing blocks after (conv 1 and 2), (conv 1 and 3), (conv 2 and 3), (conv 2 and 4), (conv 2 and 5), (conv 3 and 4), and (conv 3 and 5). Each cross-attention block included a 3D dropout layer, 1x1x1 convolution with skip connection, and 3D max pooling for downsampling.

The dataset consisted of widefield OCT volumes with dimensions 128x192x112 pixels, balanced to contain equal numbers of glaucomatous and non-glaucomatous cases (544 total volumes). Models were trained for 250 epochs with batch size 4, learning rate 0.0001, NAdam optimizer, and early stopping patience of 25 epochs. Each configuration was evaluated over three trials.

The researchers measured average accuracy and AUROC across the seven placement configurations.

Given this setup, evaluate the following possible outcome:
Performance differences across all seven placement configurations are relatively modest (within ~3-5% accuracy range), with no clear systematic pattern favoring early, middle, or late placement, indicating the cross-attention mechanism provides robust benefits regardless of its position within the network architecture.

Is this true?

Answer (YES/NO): NO